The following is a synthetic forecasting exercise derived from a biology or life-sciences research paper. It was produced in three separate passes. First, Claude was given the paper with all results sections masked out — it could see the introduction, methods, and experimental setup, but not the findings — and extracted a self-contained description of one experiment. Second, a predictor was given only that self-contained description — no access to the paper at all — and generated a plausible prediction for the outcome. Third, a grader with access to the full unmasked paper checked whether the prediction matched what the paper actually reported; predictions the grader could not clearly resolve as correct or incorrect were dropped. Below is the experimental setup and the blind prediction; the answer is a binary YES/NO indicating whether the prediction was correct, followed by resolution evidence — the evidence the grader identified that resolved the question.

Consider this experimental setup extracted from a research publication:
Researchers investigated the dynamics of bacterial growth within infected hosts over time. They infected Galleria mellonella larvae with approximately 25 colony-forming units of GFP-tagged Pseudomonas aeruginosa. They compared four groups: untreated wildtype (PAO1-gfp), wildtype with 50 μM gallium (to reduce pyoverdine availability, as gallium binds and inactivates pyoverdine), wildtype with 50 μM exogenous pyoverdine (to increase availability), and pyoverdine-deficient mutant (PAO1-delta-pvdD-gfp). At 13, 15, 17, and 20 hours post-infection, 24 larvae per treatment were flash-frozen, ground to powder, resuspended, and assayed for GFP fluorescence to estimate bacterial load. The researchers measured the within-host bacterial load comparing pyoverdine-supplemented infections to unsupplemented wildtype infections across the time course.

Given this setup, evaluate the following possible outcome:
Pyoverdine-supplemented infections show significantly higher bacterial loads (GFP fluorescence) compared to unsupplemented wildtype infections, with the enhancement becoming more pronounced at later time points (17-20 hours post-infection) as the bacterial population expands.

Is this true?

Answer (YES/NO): NO